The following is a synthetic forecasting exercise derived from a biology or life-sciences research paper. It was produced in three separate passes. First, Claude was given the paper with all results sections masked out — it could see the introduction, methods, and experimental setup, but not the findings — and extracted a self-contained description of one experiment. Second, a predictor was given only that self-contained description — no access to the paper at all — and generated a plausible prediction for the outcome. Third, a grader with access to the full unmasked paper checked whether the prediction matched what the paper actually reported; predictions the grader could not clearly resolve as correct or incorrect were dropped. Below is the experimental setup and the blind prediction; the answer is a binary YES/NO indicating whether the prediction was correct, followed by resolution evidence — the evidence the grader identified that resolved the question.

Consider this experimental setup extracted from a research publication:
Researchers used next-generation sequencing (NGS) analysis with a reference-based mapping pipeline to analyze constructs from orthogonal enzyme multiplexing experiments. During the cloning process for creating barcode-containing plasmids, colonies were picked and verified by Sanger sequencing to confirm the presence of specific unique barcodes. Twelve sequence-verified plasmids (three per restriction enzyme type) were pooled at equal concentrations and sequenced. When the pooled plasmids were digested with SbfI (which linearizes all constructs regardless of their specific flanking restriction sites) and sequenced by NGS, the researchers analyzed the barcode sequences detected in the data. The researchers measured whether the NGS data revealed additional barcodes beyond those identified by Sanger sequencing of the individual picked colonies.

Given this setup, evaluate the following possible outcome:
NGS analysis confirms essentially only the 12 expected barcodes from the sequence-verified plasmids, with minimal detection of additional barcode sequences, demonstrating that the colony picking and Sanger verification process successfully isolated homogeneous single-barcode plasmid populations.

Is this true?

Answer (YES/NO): NO